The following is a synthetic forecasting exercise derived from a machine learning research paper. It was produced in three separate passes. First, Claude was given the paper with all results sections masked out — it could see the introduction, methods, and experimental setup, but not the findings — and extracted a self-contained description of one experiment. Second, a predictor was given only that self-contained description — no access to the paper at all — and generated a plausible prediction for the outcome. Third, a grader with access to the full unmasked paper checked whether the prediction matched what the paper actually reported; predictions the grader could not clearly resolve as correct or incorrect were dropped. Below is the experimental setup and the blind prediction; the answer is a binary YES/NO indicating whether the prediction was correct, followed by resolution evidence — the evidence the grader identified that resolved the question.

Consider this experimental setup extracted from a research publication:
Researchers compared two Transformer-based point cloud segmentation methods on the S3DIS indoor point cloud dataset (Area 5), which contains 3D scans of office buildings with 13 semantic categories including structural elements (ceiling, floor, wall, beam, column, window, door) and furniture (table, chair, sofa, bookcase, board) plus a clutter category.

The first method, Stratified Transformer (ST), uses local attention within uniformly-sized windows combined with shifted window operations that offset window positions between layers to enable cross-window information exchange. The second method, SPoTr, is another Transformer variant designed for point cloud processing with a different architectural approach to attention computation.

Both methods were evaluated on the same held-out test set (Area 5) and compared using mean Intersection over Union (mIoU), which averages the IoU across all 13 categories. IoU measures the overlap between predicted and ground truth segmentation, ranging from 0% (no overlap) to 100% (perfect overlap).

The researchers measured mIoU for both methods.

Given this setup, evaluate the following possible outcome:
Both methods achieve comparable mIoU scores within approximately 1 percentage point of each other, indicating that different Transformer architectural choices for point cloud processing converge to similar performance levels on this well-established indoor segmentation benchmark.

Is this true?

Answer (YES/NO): NO